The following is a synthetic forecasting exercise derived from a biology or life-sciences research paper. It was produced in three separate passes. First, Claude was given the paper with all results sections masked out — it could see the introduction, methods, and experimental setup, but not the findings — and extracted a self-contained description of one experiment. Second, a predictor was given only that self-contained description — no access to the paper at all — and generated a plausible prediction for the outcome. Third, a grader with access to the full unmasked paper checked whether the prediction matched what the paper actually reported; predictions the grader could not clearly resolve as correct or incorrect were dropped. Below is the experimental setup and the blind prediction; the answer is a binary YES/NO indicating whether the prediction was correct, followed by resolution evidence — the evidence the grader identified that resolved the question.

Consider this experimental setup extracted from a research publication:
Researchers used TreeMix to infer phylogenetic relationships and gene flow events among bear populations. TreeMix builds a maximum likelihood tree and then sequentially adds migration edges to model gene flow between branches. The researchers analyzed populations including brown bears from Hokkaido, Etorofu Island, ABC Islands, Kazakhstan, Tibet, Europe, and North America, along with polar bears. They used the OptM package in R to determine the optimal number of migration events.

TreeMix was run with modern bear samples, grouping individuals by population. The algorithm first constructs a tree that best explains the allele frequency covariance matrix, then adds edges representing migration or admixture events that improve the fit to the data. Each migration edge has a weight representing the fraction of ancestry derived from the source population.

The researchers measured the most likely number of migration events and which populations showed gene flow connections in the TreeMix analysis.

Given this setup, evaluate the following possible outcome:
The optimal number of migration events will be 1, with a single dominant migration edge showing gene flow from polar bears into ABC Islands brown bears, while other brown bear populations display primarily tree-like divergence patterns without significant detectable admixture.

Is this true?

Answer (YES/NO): NO